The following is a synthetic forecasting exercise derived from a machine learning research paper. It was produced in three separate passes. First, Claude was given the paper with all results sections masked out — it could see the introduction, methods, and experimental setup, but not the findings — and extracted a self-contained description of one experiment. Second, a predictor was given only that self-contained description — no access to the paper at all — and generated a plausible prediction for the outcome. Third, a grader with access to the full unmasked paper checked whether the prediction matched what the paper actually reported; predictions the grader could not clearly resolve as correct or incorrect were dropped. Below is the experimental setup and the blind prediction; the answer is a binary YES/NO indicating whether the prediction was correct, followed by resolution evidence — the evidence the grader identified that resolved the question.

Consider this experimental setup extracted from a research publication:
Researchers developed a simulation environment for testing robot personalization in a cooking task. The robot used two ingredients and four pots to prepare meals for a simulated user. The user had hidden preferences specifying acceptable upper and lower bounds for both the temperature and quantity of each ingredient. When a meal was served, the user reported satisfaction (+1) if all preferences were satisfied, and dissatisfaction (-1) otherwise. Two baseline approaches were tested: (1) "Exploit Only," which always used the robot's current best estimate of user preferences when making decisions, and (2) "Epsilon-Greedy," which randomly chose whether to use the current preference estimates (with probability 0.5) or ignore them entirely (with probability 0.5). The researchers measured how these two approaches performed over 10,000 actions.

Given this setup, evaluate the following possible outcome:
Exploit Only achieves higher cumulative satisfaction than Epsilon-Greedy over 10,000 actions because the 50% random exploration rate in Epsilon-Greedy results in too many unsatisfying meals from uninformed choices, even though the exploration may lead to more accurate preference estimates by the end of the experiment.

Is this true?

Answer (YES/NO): NO